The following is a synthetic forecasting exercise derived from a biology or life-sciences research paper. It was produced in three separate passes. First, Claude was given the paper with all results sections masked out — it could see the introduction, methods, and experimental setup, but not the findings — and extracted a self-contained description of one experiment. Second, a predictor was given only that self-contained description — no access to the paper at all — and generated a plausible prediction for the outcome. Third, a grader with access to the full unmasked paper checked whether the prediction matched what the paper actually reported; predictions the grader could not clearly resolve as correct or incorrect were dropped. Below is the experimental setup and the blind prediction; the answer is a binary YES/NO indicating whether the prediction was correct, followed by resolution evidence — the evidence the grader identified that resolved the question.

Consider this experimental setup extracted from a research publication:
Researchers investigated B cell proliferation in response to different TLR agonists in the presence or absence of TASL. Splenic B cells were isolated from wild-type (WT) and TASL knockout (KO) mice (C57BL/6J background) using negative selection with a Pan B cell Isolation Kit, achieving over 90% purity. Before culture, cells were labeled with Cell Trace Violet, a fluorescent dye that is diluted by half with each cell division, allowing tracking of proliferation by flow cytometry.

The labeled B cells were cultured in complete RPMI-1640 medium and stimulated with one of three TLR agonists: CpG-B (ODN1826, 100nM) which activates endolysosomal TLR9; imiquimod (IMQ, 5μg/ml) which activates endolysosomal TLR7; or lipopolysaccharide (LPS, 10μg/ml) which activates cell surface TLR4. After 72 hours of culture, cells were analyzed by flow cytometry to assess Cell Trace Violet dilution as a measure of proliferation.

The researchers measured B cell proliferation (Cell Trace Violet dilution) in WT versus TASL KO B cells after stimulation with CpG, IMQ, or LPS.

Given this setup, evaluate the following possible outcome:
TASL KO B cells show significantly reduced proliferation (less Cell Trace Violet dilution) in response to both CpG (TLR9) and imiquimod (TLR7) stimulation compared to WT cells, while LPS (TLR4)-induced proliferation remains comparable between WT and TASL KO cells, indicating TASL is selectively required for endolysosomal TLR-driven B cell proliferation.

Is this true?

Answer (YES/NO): NO